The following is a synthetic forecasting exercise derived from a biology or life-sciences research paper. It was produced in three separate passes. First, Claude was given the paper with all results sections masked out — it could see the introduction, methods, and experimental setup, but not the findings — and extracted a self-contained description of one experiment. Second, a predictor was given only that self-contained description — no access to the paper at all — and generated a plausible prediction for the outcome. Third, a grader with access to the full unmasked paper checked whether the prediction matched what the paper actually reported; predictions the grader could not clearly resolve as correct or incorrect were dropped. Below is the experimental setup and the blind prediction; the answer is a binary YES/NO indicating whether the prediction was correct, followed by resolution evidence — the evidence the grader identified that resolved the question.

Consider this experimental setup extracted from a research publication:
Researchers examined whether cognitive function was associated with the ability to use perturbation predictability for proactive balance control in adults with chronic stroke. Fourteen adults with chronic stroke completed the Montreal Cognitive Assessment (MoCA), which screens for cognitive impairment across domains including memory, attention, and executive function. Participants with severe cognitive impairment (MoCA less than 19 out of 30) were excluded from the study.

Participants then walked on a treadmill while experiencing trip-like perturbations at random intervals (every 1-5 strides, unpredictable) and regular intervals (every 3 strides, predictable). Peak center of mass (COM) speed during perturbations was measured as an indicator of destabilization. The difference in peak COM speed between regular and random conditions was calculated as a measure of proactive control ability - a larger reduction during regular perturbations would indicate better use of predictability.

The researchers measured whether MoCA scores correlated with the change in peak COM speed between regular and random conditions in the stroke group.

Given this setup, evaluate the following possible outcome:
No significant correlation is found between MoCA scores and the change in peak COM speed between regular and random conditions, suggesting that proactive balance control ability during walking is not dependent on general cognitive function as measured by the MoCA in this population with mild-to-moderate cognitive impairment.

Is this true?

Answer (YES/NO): YES